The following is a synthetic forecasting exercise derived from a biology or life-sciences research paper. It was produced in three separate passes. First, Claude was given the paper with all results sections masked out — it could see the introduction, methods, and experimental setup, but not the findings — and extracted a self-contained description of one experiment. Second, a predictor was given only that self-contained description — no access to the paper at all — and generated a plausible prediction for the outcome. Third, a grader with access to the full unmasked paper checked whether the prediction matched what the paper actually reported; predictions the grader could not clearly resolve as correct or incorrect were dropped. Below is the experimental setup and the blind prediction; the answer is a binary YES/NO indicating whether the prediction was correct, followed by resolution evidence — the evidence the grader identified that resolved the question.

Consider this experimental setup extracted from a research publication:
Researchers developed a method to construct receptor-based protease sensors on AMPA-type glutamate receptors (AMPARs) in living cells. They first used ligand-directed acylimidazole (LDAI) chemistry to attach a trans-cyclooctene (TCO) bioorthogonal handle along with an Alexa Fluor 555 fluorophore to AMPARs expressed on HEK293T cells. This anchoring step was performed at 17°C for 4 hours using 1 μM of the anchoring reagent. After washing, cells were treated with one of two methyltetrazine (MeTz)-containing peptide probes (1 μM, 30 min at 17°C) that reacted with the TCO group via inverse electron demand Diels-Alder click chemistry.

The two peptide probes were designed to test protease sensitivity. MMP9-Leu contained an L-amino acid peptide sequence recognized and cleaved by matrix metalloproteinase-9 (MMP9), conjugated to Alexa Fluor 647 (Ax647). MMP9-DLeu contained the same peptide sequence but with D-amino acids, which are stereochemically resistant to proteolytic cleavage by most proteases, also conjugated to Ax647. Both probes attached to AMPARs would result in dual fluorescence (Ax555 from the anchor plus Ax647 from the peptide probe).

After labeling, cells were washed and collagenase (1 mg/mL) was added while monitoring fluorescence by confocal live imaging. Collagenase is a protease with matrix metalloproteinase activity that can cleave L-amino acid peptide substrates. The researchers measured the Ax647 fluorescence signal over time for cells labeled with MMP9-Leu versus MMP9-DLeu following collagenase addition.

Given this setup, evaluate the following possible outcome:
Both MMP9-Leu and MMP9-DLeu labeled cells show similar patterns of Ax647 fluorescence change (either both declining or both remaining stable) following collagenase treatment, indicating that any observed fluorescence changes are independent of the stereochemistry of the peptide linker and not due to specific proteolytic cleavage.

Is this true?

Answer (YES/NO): NO